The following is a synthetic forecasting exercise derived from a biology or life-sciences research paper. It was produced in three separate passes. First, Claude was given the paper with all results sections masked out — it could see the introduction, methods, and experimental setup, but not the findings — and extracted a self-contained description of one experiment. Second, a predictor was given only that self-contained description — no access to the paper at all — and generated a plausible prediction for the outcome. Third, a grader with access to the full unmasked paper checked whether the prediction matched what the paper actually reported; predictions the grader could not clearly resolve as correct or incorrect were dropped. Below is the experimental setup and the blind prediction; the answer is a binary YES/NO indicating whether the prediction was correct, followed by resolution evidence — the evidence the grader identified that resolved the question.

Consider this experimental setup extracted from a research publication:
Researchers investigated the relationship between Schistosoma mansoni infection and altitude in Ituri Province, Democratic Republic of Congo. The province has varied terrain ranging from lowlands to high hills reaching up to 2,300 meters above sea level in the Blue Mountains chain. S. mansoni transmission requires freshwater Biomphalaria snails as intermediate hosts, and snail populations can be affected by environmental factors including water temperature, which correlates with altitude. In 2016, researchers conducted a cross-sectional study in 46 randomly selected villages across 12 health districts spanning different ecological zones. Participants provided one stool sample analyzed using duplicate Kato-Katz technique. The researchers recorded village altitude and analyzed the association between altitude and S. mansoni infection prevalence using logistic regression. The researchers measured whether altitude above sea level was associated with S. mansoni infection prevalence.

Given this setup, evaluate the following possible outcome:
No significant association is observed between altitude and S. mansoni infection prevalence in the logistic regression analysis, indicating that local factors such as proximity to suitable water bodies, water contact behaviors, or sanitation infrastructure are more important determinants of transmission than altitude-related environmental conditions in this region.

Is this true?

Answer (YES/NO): NO